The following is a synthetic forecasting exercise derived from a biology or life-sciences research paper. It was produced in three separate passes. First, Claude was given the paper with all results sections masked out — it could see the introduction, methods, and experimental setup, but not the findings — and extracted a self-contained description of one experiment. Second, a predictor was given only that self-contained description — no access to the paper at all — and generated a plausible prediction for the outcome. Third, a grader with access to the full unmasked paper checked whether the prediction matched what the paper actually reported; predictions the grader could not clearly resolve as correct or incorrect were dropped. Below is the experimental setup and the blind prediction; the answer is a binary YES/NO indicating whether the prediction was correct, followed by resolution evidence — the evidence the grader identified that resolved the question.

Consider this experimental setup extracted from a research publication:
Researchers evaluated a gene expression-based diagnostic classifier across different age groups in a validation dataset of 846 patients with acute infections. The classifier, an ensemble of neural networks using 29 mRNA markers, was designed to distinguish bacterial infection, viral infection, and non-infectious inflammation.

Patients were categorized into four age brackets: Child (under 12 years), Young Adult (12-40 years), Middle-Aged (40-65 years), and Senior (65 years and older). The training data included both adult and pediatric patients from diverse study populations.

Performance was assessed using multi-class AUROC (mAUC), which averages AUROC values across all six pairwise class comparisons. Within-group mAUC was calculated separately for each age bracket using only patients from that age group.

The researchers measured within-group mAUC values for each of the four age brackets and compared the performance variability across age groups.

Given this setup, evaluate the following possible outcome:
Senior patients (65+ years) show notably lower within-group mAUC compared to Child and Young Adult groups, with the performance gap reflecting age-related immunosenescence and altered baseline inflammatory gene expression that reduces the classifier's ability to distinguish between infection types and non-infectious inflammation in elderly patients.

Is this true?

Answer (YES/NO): NO